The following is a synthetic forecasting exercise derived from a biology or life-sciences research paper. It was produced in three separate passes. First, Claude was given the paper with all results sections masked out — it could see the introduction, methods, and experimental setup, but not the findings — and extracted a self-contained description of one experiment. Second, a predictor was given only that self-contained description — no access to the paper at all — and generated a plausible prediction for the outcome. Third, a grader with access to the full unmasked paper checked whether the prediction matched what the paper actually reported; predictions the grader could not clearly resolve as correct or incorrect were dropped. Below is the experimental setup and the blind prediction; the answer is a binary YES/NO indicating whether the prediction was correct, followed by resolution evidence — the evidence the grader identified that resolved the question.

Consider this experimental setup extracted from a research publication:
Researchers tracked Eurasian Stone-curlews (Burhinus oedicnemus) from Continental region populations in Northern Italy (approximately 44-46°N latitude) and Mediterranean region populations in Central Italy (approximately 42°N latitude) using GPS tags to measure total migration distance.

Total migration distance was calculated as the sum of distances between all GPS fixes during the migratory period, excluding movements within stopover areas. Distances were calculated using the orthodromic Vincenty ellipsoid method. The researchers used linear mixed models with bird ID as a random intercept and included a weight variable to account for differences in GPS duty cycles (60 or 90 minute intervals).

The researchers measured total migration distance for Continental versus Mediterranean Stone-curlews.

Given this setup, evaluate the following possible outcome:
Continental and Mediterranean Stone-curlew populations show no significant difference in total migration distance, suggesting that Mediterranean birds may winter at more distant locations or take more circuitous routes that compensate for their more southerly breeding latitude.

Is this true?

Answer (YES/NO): NO